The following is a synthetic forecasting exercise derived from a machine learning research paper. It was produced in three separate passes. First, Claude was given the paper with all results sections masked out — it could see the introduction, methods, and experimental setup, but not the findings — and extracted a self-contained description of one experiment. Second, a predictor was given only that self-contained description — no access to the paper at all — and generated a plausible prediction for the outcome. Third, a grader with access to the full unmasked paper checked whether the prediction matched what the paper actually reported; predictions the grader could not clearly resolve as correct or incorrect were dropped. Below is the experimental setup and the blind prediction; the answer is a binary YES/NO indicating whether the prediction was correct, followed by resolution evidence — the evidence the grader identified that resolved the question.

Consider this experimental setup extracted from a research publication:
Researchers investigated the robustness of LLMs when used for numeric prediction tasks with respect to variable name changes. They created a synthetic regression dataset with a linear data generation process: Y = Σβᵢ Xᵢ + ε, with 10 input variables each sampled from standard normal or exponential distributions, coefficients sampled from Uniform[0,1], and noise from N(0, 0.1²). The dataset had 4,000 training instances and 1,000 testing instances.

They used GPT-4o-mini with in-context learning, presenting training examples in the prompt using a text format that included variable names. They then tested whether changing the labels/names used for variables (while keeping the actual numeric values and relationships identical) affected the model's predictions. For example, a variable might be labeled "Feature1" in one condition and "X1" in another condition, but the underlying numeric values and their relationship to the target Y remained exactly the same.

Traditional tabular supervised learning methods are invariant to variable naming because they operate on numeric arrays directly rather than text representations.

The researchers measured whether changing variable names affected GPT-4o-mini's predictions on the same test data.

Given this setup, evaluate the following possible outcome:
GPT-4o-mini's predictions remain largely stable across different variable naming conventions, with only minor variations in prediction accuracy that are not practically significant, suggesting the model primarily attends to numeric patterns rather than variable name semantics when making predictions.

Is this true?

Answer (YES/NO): NO